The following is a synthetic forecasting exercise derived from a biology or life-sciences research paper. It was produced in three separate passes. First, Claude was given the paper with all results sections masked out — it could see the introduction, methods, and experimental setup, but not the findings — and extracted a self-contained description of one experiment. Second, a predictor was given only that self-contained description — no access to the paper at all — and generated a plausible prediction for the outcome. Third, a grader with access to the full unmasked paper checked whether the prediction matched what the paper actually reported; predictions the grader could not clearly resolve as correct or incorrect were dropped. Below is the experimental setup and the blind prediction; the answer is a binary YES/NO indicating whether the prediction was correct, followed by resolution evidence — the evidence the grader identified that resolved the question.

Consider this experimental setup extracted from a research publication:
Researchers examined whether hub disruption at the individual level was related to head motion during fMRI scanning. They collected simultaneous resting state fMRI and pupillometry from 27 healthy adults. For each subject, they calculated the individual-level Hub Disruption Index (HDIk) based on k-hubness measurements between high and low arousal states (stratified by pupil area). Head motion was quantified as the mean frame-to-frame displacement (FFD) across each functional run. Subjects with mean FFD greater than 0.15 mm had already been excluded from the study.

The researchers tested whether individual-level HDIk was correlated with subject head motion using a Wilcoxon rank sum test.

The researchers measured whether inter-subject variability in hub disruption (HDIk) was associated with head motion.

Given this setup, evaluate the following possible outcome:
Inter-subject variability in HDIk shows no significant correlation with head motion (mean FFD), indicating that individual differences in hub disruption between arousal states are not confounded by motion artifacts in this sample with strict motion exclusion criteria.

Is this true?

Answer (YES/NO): YES